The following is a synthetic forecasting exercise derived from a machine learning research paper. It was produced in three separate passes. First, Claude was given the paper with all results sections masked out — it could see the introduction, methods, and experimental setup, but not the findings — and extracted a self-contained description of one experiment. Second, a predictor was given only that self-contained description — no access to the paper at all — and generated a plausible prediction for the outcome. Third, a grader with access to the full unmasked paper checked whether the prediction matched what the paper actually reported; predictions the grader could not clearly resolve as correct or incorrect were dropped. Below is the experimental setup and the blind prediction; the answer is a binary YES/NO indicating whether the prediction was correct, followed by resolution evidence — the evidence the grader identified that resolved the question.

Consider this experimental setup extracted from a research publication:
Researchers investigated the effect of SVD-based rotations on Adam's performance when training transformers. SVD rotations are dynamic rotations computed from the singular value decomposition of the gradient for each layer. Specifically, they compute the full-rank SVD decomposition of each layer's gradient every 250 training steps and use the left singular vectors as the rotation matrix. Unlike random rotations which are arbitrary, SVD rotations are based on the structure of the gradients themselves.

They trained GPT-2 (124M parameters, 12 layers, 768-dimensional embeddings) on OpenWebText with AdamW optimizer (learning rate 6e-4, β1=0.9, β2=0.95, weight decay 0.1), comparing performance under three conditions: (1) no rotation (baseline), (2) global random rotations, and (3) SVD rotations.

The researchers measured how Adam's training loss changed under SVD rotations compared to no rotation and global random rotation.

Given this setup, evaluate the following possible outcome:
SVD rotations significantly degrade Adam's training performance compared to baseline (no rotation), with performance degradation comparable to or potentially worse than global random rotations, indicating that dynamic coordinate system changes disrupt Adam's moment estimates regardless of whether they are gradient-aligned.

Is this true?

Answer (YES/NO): NO